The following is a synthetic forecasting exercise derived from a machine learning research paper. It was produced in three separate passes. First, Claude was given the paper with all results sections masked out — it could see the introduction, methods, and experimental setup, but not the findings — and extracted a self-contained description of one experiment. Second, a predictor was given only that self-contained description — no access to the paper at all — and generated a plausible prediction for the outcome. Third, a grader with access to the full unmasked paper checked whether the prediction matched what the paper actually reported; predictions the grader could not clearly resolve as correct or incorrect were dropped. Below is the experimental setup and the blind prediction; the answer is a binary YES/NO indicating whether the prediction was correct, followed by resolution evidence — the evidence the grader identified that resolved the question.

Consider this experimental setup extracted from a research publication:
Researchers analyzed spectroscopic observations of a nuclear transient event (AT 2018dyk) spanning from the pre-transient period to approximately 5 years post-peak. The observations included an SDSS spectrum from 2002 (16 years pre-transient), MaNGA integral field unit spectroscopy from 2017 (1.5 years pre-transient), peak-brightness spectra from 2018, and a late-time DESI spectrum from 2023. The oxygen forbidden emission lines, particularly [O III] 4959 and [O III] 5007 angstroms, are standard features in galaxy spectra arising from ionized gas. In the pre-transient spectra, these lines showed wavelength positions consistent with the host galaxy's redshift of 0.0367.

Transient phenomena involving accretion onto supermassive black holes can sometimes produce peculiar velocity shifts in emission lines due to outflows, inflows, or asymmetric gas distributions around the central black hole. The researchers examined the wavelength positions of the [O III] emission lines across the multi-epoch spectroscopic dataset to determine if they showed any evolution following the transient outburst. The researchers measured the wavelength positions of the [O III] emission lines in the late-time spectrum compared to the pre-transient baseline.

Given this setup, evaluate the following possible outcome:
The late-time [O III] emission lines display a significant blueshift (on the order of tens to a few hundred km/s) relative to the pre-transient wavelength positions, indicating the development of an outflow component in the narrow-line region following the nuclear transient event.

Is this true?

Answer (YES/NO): NO